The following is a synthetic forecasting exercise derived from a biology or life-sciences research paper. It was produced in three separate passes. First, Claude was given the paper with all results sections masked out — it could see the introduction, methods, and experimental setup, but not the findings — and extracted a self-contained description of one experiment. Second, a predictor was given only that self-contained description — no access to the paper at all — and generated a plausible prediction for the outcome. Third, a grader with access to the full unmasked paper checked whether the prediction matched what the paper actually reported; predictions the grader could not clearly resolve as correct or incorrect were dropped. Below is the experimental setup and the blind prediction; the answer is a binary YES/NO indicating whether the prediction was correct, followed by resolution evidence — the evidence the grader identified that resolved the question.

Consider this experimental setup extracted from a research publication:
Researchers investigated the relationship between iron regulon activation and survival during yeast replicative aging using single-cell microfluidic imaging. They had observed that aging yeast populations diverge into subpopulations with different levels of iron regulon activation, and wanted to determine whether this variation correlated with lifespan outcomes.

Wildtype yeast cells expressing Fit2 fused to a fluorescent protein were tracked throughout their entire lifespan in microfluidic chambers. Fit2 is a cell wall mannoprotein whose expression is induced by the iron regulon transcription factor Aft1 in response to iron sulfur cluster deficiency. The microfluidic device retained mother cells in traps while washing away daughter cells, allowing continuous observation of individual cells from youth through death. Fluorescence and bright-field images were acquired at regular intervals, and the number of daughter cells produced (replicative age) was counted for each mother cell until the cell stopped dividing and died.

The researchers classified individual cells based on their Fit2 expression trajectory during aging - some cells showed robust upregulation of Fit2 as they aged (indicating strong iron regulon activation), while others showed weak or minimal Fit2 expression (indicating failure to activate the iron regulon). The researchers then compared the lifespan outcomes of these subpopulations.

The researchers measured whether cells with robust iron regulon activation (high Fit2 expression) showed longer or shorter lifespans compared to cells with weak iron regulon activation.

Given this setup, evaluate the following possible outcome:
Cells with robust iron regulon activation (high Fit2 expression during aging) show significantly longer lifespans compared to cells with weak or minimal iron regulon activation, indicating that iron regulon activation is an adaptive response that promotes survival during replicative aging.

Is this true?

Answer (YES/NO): YES